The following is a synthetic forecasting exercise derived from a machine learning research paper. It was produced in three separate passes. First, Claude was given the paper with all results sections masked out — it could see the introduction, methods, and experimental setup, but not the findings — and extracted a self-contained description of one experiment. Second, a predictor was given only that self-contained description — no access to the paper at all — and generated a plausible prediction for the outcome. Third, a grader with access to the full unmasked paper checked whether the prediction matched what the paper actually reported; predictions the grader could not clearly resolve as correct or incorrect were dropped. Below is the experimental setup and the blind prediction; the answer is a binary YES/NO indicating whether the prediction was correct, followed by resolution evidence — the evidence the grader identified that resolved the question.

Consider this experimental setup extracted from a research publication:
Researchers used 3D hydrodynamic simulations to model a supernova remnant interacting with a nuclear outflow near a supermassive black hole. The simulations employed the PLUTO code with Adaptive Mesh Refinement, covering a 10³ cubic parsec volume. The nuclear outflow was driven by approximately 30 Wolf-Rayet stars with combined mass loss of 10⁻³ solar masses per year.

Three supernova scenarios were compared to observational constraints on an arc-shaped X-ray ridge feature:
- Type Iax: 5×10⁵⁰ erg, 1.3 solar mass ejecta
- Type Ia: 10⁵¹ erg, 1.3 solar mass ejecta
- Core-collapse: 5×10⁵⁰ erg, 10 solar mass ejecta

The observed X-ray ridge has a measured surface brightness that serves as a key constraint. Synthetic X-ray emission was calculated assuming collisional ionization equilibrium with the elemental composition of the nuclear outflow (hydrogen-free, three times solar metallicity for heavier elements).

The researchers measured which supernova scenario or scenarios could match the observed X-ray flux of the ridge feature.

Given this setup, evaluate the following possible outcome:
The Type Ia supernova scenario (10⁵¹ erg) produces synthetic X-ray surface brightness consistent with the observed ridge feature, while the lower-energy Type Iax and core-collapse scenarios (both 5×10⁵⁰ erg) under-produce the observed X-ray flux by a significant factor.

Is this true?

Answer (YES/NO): NO